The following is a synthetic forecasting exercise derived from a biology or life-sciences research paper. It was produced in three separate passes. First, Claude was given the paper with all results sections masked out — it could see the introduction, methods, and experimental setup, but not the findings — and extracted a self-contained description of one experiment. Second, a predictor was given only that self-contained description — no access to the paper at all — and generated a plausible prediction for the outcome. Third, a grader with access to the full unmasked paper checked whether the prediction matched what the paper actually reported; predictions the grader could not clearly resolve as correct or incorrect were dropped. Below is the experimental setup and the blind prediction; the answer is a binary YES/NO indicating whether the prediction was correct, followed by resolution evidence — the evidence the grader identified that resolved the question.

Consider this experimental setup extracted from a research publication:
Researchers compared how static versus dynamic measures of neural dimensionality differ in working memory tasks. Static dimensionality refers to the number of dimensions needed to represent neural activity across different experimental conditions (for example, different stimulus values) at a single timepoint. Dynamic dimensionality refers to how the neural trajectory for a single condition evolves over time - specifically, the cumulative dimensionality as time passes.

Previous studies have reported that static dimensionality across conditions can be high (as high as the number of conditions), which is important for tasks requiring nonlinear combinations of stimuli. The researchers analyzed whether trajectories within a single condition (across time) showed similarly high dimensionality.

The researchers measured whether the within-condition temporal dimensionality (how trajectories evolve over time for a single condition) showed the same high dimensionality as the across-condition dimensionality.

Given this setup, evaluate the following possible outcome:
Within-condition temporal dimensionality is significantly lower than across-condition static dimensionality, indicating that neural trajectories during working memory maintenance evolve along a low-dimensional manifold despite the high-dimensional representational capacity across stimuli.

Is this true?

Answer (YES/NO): YES